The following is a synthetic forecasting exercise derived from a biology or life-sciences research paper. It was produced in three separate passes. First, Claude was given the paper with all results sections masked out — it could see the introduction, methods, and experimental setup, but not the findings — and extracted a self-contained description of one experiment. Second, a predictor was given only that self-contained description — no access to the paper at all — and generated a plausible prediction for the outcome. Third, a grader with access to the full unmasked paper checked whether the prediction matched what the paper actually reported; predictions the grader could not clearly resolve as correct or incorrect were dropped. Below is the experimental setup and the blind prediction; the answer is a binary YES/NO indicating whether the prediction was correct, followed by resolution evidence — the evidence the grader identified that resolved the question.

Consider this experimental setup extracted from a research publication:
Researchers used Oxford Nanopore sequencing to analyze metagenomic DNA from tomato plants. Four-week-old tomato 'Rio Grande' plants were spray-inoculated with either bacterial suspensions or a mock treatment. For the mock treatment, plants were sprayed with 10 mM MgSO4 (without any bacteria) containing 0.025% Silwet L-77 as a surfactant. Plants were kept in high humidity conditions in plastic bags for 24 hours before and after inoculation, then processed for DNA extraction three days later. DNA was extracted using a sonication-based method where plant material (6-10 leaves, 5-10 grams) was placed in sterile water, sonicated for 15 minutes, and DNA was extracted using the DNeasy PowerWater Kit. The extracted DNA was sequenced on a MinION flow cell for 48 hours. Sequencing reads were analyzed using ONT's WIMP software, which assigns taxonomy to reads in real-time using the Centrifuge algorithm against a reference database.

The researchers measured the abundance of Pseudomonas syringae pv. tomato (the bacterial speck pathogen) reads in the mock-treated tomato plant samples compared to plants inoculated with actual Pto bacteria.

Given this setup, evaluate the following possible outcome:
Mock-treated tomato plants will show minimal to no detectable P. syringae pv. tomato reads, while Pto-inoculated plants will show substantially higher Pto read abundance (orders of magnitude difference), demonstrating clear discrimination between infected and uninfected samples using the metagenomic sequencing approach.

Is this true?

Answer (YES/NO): YES